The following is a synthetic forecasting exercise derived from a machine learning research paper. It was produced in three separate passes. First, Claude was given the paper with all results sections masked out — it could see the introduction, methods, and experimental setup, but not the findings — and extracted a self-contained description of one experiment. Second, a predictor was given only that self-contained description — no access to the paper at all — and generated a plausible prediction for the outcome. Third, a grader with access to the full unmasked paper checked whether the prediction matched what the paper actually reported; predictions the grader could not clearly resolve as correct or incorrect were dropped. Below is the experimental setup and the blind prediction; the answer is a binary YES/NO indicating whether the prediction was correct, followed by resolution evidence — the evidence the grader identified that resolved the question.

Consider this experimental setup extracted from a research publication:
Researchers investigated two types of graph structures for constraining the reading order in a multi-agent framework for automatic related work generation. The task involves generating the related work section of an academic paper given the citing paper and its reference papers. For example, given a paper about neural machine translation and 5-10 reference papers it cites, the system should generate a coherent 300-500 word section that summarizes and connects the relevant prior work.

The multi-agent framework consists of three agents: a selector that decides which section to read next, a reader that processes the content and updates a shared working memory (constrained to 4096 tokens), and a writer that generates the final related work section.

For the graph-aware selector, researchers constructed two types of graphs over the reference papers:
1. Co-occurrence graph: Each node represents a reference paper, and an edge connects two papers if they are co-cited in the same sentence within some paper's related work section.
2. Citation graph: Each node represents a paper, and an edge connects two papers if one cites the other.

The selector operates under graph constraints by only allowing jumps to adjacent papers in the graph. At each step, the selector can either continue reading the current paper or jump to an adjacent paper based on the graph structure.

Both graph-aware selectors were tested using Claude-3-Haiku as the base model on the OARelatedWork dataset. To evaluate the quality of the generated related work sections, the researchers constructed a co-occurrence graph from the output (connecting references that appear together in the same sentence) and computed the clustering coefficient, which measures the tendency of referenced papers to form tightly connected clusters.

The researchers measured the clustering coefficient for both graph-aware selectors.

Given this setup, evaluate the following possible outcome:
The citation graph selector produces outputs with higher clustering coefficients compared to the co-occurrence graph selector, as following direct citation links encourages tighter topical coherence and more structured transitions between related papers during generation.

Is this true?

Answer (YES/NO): YES